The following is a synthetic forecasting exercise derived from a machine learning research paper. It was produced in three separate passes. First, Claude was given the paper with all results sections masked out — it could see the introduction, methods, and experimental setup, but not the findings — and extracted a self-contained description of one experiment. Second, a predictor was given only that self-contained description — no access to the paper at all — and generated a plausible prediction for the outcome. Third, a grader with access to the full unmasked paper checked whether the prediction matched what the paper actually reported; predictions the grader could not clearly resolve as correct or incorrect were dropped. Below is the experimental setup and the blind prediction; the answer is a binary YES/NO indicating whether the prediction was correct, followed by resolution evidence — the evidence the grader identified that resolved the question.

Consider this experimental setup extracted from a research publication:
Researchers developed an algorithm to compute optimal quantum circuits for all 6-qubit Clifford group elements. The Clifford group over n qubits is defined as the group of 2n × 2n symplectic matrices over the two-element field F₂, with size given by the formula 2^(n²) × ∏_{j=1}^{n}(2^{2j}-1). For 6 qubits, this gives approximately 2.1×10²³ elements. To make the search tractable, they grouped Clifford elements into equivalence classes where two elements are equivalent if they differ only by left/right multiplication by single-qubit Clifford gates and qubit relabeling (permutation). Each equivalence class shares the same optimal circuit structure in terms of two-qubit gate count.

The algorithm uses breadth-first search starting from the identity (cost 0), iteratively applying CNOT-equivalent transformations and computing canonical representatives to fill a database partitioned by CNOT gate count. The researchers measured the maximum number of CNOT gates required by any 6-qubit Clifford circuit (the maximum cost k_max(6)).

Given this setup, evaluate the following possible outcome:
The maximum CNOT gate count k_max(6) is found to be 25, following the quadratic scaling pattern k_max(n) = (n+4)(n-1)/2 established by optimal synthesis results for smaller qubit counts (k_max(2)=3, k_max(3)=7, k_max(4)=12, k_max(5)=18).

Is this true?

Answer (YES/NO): NO